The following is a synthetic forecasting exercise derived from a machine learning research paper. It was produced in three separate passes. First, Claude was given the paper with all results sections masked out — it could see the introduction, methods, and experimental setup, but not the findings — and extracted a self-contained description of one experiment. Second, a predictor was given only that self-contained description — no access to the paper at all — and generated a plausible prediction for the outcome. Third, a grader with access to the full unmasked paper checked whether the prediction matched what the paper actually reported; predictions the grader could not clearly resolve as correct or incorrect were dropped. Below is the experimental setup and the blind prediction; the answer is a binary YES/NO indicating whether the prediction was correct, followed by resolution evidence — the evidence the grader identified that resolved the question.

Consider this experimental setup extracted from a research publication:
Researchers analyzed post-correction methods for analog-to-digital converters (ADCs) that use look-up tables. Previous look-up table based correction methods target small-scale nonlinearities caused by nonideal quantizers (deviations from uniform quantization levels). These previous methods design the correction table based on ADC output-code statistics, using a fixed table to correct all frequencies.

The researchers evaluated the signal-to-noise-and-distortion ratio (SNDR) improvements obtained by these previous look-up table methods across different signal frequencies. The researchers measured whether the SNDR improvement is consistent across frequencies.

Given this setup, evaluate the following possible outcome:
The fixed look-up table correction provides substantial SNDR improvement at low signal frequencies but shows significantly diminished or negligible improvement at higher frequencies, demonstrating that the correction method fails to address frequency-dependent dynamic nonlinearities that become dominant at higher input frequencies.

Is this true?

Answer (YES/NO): NO